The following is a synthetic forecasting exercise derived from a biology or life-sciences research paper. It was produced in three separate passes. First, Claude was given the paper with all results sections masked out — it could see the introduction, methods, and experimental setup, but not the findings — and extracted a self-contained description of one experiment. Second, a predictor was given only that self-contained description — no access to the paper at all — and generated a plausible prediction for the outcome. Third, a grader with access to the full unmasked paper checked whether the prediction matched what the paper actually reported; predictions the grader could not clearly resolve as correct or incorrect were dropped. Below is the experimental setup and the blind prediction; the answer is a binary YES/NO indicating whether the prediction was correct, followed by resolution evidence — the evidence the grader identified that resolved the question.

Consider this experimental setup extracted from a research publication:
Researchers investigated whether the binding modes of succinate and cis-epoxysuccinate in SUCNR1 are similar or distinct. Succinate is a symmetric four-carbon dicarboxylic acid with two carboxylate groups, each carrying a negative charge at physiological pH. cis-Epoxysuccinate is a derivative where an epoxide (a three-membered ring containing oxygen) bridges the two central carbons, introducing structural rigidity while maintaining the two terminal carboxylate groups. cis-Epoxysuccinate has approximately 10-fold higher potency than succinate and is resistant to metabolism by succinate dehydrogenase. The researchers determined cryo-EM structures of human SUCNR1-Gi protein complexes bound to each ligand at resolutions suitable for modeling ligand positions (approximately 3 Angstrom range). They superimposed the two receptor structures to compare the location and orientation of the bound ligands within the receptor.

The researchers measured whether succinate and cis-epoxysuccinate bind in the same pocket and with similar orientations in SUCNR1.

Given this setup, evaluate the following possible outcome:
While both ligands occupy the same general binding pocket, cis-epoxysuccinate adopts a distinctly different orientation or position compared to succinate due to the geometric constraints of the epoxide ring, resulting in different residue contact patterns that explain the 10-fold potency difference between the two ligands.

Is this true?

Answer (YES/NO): NO